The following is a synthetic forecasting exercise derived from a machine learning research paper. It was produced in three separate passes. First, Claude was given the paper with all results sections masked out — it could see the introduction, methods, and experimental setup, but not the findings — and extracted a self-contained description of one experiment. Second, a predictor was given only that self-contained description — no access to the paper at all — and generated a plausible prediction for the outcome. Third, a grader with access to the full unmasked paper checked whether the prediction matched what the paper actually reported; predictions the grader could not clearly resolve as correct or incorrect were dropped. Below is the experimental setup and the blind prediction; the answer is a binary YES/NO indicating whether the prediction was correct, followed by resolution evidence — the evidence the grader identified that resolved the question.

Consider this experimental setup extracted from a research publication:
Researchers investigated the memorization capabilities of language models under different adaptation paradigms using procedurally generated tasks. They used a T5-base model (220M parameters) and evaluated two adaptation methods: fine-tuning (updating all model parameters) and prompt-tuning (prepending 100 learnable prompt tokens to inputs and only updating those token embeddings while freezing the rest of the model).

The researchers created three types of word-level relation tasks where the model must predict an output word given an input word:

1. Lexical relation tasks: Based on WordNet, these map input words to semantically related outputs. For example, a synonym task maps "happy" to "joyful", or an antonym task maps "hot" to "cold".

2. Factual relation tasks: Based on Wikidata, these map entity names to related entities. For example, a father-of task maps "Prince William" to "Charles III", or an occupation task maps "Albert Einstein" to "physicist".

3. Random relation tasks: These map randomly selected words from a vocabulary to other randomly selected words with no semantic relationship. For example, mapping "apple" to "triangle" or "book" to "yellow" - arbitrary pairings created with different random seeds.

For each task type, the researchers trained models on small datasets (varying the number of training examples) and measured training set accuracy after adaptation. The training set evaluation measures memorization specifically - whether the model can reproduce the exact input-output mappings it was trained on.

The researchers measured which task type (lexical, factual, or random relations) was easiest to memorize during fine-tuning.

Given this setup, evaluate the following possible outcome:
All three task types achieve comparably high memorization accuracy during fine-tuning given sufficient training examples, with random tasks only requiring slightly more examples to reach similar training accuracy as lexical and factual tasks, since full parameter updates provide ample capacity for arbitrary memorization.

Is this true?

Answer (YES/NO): NO